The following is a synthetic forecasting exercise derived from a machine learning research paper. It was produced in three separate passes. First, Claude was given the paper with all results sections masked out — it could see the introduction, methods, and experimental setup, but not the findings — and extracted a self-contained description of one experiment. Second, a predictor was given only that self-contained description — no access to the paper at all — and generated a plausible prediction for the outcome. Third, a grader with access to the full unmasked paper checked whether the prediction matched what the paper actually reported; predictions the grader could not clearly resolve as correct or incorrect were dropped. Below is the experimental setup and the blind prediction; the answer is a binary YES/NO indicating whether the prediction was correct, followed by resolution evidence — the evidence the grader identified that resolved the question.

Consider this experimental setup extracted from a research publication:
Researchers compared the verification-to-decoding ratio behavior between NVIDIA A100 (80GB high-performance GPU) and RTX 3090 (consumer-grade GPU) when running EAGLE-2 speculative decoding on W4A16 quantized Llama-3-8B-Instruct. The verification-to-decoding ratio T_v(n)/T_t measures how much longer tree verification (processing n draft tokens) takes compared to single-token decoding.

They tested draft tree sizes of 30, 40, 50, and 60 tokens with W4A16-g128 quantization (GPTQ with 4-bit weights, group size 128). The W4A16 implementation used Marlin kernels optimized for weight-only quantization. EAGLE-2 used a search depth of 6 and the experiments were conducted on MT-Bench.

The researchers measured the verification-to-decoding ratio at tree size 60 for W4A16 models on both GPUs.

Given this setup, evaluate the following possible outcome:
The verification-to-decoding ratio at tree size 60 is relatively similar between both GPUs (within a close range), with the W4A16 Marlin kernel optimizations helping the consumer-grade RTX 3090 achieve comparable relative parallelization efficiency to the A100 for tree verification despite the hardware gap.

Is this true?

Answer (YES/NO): NO